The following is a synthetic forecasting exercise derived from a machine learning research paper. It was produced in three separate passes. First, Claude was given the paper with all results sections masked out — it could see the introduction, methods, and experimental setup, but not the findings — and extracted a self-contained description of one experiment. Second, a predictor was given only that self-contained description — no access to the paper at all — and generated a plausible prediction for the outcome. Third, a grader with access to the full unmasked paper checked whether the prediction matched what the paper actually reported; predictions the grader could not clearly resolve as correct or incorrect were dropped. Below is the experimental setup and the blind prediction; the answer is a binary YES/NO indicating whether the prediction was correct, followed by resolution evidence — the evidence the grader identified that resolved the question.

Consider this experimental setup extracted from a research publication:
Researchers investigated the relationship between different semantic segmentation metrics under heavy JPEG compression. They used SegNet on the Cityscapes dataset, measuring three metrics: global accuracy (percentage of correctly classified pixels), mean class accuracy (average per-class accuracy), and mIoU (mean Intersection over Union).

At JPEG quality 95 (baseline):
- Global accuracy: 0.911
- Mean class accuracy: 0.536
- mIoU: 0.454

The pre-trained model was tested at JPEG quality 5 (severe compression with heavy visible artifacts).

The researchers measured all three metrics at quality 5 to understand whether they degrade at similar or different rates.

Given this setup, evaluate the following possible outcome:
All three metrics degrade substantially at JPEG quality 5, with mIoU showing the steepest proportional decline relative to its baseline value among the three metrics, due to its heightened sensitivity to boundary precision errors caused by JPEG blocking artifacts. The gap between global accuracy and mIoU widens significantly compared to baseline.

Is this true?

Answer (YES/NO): YES